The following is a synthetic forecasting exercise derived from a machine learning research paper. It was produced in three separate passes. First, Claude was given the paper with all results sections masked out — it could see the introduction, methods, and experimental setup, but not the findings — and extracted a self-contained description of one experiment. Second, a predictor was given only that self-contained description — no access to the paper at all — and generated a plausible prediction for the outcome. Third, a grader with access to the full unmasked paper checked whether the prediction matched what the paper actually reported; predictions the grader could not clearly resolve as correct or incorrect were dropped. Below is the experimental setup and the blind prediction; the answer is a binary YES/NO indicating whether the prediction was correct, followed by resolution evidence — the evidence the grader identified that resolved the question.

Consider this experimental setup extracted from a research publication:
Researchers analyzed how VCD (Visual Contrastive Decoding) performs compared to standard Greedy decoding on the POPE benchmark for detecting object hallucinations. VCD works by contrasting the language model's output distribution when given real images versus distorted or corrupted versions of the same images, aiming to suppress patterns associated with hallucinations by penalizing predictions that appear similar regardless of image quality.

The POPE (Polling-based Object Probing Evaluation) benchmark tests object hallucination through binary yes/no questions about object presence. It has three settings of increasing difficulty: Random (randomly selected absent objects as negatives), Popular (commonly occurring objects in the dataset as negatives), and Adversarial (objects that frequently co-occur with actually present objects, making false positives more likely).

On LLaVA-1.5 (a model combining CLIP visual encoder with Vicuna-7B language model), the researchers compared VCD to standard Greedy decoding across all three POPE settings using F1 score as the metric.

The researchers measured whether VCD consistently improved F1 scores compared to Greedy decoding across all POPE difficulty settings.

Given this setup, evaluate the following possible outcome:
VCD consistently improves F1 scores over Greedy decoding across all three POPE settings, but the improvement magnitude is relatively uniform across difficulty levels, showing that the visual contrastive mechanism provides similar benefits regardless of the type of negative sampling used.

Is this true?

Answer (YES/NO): NO